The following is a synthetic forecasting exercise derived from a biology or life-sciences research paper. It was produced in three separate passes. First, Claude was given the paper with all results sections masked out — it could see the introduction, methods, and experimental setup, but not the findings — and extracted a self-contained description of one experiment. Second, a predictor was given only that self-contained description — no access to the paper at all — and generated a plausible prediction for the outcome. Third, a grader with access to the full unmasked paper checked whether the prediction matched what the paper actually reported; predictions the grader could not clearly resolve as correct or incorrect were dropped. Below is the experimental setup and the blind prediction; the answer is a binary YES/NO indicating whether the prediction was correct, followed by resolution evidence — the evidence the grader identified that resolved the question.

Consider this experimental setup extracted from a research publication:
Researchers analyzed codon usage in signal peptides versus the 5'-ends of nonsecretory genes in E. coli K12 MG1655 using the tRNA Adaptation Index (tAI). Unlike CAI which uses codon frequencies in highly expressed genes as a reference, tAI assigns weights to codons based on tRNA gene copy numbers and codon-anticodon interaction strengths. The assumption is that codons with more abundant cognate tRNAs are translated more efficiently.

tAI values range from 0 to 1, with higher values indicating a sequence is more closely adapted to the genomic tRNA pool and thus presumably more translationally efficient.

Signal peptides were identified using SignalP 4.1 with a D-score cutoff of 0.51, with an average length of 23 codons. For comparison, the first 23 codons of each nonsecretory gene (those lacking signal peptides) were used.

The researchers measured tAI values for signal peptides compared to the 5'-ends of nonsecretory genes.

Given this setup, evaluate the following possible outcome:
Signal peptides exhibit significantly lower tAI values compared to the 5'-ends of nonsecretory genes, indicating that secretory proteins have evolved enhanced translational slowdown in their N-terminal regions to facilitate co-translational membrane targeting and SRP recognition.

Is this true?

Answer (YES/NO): NO